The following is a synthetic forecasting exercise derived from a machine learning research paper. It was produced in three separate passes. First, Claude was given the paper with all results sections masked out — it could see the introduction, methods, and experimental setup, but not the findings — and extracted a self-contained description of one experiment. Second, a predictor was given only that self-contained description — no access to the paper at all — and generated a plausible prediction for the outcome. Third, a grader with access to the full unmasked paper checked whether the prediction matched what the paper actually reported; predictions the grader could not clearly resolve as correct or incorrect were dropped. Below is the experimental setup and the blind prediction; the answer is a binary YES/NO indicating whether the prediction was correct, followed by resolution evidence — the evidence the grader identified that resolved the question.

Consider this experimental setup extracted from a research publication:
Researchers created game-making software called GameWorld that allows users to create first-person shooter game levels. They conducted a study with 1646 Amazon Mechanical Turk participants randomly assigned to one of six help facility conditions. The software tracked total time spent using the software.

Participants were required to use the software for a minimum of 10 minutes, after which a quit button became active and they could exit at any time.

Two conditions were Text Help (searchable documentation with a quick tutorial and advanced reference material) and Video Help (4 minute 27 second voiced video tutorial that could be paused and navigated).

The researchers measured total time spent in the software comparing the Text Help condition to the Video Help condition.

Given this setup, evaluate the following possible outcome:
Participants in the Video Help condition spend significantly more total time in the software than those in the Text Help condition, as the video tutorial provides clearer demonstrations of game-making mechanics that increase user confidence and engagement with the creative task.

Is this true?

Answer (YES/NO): YES